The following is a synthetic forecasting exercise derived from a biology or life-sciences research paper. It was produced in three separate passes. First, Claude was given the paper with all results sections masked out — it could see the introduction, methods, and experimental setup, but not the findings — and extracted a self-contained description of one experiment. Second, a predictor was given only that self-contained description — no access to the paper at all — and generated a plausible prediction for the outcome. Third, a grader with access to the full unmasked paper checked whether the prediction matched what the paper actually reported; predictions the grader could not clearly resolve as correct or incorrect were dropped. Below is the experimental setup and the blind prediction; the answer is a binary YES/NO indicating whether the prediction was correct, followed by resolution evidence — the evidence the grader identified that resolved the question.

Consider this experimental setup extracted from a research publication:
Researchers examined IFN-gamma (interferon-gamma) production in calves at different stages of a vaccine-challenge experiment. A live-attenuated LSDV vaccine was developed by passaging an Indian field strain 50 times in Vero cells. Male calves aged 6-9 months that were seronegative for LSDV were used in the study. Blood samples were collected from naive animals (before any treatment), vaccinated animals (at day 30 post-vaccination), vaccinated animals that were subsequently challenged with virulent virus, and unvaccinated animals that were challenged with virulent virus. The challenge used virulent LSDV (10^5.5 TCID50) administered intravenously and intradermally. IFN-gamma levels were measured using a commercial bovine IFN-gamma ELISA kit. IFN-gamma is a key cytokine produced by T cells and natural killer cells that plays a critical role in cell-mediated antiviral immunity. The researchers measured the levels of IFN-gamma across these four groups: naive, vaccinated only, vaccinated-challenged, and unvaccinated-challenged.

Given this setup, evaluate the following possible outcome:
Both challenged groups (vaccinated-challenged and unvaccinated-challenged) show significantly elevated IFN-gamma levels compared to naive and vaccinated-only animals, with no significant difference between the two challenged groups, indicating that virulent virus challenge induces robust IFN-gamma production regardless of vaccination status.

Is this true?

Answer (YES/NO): NO